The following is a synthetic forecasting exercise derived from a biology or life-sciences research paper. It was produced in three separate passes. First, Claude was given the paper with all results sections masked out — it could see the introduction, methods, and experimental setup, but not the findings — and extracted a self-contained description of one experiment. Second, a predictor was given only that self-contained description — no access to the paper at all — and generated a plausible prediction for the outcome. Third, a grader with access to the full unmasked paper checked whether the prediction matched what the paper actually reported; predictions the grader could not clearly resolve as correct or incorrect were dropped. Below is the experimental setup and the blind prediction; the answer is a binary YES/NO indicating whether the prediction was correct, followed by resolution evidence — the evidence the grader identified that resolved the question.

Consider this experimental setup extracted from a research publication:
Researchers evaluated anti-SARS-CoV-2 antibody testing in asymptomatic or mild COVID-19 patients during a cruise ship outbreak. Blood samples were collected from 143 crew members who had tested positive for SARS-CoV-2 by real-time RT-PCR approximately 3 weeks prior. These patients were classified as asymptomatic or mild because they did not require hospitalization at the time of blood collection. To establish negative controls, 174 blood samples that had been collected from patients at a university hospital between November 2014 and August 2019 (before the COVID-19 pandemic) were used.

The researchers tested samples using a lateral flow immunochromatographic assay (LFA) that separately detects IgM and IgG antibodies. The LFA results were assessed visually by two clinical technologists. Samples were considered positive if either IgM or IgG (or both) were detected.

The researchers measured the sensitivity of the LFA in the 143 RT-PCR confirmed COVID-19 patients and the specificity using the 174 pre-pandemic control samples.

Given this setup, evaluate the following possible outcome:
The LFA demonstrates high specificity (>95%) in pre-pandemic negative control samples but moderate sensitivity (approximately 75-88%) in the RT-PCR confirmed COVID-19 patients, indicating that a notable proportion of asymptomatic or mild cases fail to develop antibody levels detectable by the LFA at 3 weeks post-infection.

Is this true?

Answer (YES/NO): NO